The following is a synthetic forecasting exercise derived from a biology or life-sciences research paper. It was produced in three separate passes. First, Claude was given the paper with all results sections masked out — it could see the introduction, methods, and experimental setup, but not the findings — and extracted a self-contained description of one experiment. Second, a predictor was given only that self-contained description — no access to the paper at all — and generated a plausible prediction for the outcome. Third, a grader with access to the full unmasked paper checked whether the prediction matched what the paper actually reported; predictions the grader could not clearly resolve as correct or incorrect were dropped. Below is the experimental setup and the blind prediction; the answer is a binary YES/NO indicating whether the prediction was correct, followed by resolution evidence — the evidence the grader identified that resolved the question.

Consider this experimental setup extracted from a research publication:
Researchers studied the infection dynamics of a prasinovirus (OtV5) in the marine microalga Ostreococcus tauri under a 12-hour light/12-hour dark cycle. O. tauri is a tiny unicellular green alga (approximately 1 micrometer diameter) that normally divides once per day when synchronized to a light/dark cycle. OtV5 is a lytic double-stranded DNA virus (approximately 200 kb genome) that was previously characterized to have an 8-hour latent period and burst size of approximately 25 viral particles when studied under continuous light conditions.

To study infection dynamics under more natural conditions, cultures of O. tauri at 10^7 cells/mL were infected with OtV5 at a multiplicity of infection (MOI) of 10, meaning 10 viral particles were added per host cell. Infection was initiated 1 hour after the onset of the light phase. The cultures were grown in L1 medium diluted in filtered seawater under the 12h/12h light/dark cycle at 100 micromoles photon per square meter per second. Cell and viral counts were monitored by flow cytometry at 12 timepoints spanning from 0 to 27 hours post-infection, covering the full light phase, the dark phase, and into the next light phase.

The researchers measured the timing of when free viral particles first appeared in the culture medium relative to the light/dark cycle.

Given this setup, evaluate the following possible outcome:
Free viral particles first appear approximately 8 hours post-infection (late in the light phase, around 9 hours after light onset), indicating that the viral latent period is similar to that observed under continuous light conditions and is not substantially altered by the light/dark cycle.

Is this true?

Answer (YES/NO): NO